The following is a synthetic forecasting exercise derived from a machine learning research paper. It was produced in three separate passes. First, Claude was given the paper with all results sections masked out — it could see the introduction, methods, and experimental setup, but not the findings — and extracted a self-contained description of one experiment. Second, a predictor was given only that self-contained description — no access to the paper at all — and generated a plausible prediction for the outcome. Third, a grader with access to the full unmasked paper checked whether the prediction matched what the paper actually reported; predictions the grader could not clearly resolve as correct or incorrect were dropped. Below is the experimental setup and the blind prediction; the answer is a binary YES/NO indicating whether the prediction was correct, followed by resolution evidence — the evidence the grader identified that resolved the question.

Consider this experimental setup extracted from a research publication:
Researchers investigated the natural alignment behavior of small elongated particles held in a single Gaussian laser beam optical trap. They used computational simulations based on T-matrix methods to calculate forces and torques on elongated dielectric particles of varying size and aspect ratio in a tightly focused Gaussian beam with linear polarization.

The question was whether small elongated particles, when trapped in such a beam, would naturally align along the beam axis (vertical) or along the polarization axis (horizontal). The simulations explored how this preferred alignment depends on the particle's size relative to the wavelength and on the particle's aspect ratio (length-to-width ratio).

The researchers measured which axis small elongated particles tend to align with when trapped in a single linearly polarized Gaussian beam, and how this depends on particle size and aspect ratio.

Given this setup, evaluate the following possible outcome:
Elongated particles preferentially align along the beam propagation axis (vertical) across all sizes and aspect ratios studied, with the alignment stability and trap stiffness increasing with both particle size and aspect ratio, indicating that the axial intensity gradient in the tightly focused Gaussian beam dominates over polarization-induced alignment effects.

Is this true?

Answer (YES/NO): NO